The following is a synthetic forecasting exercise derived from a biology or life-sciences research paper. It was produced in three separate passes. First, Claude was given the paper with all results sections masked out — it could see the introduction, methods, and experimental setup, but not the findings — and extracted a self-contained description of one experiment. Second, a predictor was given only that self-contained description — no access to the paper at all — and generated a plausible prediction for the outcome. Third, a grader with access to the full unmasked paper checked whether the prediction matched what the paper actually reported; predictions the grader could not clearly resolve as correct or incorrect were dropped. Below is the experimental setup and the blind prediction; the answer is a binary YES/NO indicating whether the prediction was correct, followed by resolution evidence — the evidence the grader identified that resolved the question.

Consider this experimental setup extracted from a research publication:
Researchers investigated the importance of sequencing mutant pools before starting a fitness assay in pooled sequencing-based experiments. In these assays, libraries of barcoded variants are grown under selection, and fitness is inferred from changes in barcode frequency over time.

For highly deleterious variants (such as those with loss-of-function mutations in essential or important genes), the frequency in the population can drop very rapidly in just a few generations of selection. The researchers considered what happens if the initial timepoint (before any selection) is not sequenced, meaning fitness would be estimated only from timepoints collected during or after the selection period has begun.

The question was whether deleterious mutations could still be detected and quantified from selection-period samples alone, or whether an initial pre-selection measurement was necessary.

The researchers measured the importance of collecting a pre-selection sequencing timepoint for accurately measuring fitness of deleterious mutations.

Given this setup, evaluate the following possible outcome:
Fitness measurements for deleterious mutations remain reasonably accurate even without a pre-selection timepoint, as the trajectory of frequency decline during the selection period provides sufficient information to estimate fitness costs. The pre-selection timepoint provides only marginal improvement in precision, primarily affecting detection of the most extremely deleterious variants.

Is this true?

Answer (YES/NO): NO